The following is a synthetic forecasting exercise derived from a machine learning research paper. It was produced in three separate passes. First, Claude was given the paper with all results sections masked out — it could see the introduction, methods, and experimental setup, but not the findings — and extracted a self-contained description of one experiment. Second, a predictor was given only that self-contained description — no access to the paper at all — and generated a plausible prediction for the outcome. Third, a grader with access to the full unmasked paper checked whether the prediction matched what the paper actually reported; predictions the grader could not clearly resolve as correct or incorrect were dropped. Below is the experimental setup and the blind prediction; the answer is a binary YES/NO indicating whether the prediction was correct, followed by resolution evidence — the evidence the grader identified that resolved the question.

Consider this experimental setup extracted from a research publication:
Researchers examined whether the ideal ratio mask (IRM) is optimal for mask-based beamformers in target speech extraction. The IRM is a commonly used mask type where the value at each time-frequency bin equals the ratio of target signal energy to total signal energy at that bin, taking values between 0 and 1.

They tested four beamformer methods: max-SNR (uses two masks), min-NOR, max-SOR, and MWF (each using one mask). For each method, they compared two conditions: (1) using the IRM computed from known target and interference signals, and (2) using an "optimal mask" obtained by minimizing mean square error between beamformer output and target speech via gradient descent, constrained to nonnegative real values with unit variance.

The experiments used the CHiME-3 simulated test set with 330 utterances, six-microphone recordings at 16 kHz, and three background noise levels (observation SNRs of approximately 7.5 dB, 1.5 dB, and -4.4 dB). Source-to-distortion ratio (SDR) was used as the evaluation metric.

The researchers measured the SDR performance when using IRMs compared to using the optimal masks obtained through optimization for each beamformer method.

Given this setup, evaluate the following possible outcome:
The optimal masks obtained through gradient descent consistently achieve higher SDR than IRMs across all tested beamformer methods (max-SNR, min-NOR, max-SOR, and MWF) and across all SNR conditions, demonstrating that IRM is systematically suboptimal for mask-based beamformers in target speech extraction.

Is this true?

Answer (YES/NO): YES